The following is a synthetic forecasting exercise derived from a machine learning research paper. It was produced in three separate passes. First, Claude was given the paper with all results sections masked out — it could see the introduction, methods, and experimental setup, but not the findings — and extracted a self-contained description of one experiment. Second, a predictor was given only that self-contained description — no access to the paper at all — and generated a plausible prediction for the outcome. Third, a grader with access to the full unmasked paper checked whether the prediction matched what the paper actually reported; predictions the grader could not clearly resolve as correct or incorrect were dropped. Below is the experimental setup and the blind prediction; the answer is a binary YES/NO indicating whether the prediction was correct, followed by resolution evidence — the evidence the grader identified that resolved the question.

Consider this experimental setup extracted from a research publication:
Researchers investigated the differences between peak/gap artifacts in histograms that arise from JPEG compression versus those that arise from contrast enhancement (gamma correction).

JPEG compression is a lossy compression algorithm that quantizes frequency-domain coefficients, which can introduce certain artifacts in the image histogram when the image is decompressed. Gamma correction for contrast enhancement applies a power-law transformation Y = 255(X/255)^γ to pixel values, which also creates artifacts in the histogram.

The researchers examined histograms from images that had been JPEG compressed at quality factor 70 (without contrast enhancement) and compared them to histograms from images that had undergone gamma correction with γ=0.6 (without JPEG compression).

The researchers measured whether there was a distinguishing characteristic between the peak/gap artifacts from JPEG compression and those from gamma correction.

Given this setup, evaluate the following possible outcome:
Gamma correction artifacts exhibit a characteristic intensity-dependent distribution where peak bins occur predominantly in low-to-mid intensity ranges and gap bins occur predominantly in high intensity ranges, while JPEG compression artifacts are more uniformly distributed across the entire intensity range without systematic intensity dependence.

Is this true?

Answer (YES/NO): NO